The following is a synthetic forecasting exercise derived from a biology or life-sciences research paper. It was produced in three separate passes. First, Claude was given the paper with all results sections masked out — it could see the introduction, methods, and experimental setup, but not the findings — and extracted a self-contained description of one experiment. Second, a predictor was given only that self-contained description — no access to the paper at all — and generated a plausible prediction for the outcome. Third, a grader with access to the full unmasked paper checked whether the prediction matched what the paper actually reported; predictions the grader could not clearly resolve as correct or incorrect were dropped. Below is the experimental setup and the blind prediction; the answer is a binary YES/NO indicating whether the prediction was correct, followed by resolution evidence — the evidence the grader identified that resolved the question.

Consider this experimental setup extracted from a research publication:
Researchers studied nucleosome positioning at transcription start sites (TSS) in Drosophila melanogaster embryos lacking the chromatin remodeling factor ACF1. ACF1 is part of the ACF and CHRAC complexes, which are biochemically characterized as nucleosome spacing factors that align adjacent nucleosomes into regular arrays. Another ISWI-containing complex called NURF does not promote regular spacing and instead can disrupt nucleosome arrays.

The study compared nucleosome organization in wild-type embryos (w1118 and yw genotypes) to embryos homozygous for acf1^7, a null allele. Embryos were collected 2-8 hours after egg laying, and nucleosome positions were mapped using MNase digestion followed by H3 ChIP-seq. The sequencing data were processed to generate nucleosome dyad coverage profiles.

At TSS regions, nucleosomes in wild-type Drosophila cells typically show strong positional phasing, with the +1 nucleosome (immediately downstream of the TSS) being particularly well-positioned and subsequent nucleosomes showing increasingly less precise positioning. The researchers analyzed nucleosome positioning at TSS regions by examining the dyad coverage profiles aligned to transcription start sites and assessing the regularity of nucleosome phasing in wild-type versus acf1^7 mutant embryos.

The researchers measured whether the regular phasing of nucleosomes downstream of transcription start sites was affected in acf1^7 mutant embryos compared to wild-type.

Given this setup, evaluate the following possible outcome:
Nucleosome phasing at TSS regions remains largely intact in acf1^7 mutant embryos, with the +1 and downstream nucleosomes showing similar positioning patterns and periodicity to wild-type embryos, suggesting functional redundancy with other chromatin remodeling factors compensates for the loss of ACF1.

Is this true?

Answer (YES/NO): YES